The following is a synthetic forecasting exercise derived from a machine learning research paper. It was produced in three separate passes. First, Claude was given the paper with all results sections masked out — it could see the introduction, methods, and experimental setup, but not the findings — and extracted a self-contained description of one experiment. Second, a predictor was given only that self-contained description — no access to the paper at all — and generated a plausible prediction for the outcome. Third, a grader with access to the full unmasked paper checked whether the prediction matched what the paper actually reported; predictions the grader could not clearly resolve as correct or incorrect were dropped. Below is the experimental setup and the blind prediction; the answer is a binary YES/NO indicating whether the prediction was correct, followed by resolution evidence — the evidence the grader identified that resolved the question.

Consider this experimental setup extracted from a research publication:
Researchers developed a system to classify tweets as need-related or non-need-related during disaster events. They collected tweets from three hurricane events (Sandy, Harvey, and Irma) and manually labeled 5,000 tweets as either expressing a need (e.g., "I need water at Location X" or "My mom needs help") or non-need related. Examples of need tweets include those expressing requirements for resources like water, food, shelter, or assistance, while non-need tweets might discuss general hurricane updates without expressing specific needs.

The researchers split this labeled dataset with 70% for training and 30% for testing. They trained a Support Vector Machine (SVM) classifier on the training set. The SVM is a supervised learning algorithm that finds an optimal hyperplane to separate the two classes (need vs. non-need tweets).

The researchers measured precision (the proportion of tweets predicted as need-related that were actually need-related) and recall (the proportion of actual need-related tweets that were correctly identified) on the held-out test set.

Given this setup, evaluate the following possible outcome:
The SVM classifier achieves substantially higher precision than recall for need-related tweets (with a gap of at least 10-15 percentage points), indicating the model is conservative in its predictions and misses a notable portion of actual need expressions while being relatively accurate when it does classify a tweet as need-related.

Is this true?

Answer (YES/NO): NO